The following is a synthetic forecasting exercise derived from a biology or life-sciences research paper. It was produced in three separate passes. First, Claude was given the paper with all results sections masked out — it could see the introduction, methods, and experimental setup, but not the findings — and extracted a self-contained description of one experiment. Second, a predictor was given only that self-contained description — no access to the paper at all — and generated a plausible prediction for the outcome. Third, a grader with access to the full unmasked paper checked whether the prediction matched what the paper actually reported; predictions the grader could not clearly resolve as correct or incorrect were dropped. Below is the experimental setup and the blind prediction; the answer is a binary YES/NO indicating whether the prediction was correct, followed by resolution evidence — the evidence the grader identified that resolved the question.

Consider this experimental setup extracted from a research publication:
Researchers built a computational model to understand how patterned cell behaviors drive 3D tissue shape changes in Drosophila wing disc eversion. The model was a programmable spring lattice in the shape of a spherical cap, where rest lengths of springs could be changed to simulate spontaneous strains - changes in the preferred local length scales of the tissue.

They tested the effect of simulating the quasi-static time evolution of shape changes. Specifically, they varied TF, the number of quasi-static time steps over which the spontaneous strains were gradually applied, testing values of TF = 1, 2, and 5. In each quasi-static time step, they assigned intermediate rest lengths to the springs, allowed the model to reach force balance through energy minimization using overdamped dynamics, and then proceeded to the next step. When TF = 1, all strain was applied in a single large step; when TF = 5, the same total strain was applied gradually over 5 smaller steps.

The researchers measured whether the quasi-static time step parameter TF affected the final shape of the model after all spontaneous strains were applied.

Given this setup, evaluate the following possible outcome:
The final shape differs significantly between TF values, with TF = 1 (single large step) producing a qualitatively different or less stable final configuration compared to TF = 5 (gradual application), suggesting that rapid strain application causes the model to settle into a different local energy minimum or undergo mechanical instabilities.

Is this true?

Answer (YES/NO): NO